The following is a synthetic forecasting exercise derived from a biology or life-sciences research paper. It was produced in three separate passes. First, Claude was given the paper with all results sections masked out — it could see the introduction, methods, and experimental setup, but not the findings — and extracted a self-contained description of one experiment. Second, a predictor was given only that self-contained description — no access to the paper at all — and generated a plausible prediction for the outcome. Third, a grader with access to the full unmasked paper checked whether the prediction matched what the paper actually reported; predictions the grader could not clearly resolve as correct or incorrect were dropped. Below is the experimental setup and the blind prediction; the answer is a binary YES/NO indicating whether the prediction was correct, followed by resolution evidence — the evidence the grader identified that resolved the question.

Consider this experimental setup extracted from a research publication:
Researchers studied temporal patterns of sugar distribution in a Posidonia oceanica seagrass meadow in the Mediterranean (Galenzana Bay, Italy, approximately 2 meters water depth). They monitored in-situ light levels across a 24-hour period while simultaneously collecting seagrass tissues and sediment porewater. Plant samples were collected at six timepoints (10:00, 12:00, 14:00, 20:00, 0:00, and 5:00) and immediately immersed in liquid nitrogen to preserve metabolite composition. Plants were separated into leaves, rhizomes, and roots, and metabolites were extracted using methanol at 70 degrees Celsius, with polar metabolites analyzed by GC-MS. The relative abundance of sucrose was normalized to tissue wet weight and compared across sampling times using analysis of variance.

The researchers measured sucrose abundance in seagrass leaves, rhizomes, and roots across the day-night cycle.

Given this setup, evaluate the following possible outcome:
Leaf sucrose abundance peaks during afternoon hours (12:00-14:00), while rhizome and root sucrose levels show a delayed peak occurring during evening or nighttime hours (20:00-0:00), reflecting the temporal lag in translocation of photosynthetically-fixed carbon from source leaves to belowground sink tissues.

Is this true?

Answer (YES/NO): NO